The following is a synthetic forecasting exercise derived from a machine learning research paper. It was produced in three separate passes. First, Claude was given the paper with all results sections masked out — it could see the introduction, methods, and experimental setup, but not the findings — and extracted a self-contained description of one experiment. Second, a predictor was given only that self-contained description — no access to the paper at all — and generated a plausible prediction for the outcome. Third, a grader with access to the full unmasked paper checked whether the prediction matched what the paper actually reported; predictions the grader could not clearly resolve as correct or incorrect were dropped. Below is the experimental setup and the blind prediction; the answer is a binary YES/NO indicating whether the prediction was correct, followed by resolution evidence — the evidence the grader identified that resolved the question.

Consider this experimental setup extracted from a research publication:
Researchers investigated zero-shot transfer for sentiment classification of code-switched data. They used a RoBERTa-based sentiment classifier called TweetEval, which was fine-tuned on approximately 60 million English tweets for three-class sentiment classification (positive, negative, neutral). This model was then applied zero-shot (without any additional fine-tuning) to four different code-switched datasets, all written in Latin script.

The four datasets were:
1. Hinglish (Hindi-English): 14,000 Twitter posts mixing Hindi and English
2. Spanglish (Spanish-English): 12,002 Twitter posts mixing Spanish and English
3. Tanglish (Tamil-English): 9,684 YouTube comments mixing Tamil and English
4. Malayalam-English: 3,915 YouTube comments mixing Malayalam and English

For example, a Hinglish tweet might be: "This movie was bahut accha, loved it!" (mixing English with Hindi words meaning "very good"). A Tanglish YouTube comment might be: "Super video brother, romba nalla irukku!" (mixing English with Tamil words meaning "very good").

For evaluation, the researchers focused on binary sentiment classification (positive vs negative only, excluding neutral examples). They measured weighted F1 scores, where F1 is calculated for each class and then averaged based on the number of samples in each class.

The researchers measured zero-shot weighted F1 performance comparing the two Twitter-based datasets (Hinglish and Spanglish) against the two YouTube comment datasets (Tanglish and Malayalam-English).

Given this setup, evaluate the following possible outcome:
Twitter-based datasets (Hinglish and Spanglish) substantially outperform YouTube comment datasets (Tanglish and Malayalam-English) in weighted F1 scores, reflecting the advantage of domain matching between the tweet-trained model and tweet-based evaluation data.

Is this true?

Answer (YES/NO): YES